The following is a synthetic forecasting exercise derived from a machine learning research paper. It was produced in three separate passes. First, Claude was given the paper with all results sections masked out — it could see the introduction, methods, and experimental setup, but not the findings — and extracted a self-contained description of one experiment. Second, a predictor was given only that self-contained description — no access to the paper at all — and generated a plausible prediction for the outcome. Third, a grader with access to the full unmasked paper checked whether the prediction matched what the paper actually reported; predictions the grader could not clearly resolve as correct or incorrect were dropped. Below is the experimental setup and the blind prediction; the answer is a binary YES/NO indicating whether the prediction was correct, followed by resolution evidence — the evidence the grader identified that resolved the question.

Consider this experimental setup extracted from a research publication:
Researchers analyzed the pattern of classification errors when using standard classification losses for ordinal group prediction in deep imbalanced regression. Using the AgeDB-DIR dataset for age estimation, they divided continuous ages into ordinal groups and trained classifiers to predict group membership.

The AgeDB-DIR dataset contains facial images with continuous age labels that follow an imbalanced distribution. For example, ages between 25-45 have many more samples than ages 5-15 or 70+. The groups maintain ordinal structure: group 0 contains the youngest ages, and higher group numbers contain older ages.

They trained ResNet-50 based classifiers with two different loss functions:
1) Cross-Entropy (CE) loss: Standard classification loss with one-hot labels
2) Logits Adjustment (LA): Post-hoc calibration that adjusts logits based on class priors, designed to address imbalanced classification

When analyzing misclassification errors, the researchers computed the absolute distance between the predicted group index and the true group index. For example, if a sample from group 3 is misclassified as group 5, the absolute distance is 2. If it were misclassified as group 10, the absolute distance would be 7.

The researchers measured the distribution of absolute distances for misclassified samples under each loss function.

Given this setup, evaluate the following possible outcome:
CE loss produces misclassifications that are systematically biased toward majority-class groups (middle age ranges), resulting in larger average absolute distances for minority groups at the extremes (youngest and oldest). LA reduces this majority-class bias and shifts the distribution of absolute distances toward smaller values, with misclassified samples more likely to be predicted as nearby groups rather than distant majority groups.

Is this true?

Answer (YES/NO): NO